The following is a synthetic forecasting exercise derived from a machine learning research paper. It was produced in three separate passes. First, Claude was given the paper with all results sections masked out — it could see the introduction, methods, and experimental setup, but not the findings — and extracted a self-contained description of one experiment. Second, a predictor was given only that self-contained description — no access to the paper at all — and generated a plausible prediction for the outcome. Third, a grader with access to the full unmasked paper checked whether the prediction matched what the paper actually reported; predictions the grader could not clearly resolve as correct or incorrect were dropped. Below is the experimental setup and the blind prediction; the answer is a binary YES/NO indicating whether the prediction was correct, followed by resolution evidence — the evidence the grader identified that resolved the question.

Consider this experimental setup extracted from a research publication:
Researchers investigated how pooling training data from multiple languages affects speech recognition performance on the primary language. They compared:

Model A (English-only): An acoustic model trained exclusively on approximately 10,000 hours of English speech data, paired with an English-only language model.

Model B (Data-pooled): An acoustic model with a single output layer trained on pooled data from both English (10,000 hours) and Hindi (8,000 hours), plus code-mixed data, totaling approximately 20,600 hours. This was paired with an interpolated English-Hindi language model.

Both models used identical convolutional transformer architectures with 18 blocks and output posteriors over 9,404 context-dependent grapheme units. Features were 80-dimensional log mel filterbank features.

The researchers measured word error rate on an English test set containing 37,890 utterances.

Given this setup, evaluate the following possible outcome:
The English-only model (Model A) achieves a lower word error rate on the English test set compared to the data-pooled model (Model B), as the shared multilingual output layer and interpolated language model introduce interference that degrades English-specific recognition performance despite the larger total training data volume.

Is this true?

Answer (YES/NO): YES